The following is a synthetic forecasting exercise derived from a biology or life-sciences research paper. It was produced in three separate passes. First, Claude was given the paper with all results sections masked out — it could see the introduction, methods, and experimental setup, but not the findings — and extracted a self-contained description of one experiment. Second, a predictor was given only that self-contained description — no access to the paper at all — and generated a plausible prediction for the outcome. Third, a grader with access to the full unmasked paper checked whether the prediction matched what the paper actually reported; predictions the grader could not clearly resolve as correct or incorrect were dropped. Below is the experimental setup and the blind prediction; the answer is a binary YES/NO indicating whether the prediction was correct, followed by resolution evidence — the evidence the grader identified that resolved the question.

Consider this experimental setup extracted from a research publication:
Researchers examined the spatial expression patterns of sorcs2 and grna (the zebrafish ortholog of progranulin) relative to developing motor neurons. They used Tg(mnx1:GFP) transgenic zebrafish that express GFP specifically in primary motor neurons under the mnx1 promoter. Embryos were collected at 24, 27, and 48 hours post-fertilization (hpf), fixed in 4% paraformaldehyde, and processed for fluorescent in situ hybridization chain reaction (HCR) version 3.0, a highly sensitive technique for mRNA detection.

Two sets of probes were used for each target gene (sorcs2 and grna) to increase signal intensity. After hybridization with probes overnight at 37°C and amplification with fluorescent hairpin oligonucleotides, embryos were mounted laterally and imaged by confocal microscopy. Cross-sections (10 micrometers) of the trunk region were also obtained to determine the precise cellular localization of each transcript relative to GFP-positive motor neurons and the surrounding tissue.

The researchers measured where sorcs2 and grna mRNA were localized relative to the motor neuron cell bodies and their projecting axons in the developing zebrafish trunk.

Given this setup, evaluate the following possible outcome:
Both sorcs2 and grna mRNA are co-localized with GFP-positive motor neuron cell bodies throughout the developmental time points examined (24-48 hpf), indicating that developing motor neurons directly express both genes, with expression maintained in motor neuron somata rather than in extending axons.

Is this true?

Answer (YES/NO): NO